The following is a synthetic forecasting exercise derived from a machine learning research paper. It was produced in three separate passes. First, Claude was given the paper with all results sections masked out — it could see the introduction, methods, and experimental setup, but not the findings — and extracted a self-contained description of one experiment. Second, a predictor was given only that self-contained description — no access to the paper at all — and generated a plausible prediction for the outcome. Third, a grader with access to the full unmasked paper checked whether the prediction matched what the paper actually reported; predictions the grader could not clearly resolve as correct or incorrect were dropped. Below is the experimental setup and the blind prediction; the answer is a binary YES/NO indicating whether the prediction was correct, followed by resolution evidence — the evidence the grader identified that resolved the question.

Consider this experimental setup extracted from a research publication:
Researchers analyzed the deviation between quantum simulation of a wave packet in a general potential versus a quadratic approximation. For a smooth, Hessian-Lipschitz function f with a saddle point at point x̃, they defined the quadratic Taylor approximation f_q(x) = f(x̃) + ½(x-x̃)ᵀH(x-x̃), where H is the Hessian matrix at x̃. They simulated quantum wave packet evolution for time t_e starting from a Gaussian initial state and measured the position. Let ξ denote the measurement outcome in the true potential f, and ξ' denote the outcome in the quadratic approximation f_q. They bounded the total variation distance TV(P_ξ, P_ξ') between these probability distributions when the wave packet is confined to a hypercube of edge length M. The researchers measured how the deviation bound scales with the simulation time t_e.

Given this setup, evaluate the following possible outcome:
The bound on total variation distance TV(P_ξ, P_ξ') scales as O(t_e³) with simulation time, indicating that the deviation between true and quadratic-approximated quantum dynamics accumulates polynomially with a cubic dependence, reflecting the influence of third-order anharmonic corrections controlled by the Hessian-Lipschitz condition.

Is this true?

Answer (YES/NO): NO